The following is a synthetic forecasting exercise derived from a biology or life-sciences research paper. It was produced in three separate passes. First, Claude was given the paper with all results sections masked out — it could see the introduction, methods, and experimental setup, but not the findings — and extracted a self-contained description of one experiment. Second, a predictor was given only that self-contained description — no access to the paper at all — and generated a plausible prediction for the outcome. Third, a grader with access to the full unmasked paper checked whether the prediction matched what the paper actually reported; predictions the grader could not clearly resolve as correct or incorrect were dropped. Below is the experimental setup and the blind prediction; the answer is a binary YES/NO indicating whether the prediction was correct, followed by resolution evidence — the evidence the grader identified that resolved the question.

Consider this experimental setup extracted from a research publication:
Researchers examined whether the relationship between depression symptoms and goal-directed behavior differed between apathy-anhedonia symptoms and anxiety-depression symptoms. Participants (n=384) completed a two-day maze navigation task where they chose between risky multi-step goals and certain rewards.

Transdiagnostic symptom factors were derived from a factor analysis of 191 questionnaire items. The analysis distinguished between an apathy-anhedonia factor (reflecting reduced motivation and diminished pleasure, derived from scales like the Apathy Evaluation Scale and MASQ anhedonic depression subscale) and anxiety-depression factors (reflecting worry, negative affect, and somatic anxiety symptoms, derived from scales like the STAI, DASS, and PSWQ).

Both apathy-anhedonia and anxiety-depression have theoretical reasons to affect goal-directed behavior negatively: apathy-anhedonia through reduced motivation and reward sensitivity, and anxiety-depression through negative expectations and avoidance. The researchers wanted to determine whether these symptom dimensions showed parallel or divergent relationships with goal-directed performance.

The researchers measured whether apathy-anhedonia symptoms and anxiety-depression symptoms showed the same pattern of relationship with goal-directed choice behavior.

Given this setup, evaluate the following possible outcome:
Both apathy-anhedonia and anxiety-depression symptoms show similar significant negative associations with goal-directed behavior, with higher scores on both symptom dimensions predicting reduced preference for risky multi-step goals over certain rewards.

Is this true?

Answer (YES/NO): NO